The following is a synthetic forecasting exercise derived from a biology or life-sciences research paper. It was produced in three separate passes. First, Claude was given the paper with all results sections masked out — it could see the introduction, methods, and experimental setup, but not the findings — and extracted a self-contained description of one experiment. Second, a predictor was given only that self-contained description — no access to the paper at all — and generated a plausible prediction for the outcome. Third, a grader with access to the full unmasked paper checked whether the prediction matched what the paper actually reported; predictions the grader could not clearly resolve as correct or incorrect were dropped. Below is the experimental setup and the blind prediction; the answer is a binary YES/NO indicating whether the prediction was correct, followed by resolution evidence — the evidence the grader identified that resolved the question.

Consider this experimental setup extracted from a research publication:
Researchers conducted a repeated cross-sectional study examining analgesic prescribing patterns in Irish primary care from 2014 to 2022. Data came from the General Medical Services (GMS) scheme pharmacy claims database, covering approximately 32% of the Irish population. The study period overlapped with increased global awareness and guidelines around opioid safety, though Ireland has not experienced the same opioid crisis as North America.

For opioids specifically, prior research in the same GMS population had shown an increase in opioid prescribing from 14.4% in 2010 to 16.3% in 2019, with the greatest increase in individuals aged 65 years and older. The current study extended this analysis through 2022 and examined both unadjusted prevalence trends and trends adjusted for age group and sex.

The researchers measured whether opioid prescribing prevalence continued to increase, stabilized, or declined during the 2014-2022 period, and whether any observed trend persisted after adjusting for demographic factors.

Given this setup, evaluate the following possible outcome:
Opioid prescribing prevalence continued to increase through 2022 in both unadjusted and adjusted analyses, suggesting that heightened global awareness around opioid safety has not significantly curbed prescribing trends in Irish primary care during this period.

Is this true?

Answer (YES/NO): NO